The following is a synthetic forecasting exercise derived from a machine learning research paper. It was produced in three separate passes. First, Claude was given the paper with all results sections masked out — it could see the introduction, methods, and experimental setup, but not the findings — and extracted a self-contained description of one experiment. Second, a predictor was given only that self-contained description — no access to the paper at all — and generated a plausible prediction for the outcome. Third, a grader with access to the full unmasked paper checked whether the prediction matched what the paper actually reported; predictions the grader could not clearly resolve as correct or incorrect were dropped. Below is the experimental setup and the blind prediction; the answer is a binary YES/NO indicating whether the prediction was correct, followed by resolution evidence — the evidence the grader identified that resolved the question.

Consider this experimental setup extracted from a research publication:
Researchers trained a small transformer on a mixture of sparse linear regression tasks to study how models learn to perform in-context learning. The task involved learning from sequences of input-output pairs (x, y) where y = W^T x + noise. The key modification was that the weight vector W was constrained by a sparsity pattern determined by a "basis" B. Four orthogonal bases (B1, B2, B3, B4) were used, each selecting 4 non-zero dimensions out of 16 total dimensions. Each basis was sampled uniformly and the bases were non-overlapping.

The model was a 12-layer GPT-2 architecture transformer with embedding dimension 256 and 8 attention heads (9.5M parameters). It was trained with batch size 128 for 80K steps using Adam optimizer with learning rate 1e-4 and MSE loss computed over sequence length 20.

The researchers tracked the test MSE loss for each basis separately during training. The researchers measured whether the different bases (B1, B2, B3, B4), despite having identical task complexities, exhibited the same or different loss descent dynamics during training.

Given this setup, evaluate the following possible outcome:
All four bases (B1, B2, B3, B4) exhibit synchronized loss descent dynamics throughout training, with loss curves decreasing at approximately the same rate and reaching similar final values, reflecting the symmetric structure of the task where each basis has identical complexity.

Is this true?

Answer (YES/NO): NO